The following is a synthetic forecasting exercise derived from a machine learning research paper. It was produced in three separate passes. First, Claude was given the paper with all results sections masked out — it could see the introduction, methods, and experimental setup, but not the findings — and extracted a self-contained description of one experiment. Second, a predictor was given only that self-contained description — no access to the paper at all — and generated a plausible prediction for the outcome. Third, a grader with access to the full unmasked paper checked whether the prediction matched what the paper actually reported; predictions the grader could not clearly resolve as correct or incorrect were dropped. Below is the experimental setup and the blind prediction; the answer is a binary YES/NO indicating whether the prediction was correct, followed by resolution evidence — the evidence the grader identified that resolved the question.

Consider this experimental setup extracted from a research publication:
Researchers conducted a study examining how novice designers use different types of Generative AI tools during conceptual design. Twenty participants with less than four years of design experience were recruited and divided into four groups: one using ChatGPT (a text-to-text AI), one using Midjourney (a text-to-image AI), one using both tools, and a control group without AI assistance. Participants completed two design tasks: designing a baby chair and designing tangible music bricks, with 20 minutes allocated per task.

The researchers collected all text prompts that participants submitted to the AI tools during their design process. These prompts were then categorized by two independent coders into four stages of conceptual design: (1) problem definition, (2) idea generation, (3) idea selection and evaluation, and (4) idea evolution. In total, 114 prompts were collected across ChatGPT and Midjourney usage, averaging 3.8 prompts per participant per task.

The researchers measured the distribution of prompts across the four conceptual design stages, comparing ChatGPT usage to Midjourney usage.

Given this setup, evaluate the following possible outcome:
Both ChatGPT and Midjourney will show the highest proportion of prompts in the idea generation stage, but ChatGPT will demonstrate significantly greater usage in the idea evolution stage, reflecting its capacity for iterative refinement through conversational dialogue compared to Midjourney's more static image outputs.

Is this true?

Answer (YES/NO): NO